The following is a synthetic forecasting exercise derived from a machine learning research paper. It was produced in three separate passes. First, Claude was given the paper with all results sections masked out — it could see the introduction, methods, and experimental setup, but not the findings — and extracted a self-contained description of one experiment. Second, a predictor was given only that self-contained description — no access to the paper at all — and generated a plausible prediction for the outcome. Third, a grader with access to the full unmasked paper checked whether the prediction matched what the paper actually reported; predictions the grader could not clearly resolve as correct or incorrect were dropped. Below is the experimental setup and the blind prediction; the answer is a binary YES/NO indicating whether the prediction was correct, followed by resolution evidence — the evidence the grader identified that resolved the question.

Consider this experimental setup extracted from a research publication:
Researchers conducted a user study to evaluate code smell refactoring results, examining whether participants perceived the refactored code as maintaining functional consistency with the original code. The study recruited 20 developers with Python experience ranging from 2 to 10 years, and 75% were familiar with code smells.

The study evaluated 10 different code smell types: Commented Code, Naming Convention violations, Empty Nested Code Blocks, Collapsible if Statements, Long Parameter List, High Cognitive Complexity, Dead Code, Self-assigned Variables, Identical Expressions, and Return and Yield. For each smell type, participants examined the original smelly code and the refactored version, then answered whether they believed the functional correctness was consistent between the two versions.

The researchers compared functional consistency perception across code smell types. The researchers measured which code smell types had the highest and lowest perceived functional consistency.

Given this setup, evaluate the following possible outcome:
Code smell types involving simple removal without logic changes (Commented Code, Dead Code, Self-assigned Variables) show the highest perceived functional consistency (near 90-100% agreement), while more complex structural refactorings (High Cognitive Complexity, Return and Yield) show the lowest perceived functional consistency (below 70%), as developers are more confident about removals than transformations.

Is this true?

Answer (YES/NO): NO